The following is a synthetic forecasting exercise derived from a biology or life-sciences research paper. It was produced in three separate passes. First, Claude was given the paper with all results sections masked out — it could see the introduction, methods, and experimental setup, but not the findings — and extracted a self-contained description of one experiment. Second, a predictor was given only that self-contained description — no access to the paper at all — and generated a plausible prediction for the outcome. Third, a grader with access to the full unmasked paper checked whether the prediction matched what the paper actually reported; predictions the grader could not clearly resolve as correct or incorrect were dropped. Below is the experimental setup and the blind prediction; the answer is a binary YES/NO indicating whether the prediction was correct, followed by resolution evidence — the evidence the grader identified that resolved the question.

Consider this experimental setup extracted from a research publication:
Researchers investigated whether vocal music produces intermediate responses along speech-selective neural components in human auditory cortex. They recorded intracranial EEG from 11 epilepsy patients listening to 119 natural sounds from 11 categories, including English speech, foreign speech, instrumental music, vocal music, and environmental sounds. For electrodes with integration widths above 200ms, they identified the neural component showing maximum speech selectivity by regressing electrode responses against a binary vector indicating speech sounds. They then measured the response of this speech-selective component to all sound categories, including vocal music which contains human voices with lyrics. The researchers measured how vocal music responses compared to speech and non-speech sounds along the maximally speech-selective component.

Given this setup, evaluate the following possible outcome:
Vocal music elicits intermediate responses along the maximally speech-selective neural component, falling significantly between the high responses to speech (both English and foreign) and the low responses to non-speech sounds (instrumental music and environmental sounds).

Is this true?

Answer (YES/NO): YES